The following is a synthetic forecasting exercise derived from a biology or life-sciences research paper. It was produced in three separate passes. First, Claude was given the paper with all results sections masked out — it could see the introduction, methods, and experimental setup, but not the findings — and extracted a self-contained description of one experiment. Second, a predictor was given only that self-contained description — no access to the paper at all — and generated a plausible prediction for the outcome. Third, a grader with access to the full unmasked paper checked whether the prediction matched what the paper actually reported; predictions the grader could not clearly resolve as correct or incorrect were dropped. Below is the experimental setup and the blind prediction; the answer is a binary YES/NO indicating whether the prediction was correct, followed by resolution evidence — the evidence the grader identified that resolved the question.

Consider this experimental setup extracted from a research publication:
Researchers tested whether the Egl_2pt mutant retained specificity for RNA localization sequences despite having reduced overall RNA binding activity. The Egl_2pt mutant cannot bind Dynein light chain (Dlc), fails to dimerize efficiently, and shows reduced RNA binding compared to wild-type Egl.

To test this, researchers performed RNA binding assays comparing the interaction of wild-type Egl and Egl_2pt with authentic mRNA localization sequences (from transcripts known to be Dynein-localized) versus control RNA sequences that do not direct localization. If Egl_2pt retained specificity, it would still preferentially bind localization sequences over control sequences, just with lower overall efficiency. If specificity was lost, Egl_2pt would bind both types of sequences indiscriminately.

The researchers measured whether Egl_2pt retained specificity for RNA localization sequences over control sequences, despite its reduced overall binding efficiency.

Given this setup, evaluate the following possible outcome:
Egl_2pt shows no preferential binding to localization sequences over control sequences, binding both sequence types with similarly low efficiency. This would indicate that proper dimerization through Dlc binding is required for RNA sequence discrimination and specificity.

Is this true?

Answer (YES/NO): NO